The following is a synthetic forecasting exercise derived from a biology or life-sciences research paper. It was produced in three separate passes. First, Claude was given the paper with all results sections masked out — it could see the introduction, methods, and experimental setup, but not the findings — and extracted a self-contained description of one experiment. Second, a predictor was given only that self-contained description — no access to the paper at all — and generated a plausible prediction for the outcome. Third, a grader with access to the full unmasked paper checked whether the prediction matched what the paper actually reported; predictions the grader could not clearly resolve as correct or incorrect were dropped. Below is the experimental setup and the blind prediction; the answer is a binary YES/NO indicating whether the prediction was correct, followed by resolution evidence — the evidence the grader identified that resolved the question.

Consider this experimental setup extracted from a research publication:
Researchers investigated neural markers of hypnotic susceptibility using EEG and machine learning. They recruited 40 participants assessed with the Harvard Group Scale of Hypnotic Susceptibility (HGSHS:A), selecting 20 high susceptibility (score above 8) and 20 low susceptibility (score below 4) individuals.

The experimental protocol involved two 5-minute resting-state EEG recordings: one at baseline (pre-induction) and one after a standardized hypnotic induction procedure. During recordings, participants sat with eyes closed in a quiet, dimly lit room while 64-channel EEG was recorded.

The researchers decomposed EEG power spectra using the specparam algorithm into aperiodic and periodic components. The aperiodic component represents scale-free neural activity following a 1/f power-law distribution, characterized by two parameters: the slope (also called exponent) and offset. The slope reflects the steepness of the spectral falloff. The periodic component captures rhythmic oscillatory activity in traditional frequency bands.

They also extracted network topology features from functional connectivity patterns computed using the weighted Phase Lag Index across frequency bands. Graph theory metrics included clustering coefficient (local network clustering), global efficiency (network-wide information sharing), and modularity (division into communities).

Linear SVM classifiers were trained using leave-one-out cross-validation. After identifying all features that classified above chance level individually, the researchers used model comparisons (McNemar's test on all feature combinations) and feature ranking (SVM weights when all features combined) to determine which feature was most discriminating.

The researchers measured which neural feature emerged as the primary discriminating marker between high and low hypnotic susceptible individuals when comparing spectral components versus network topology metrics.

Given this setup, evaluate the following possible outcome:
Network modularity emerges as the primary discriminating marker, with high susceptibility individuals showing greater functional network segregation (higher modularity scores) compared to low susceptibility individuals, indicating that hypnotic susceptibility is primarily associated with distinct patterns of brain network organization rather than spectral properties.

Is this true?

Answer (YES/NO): NO